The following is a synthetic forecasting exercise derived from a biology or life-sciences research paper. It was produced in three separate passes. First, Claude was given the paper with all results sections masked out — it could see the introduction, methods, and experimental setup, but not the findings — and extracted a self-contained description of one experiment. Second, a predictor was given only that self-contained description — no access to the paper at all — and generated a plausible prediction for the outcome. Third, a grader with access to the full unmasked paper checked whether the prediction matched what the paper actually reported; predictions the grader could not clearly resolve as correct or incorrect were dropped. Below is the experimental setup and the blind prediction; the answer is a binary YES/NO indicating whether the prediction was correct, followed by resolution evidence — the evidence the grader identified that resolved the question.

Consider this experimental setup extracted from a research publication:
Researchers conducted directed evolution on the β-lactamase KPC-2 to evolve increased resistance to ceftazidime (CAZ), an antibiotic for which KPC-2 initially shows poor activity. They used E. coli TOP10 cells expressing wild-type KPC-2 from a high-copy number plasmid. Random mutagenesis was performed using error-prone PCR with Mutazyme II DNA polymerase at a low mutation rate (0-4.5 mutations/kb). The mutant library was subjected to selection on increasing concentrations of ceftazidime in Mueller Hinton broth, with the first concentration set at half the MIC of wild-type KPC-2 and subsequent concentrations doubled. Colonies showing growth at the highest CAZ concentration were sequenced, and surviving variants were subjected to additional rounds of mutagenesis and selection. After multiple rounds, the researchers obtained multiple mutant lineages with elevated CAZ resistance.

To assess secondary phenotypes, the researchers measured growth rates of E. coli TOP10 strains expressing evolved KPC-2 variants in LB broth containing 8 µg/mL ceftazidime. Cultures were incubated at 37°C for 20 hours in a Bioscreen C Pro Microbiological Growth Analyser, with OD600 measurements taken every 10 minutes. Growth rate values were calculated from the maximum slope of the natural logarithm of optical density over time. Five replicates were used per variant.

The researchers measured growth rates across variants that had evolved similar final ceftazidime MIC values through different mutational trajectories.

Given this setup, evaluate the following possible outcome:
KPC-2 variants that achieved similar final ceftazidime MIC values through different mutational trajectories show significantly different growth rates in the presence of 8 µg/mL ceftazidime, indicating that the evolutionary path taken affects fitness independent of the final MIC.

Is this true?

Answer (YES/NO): YES